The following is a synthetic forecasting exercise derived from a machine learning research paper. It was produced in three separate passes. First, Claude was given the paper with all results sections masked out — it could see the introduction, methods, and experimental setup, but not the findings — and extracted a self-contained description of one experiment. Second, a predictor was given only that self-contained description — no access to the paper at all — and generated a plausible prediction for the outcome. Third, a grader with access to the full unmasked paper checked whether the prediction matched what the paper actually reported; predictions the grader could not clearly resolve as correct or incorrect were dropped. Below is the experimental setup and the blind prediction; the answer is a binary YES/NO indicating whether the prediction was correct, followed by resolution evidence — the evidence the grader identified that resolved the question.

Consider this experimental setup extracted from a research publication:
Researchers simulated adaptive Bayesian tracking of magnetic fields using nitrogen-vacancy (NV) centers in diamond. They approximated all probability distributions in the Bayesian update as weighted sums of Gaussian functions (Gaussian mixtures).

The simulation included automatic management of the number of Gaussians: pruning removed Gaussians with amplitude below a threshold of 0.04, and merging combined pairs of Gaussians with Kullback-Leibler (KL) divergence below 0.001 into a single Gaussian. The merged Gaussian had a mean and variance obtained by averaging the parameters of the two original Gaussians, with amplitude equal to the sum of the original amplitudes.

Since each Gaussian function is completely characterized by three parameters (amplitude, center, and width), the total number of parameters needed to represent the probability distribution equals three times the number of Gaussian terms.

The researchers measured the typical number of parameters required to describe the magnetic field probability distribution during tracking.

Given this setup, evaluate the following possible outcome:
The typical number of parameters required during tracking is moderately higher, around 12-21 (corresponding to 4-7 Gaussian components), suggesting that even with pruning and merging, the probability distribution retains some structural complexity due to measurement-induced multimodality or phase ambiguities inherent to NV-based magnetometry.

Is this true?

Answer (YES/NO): NO